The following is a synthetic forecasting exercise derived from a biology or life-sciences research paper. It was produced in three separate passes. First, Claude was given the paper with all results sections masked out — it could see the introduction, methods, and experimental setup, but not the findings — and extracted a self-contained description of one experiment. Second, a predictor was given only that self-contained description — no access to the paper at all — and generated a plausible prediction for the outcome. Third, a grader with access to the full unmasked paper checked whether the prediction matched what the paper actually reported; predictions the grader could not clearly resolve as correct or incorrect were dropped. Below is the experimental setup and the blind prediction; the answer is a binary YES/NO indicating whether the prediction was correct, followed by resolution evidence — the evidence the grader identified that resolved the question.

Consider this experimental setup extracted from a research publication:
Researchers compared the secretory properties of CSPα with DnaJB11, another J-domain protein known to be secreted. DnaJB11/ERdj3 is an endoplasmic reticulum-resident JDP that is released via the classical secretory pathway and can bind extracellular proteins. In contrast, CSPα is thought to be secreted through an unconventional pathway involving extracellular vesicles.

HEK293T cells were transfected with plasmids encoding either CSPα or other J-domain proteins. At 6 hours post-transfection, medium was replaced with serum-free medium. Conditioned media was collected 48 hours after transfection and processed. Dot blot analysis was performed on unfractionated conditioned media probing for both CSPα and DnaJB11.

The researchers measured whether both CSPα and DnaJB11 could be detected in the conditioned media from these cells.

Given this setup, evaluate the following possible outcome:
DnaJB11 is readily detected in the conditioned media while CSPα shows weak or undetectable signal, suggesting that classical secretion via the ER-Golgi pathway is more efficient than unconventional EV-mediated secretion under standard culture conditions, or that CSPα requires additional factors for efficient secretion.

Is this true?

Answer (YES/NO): NO